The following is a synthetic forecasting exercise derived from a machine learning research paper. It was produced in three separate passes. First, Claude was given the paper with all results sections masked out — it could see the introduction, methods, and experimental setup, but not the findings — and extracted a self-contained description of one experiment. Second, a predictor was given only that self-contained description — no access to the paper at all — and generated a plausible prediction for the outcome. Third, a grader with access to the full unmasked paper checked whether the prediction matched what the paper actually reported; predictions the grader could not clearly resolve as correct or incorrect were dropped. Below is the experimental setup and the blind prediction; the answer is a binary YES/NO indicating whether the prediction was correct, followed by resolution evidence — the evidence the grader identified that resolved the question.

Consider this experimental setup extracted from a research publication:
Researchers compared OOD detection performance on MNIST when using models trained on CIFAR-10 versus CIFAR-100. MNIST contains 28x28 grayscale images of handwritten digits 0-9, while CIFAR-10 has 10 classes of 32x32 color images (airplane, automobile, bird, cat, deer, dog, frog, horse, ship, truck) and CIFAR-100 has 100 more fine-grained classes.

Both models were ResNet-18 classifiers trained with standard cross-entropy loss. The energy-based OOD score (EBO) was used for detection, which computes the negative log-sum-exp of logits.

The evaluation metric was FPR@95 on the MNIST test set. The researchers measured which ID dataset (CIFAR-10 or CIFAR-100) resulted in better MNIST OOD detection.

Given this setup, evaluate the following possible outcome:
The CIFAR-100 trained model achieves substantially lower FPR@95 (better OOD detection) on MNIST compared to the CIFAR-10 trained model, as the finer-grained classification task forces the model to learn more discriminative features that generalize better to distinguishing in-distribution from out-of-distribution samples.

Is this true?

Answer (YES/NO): NO